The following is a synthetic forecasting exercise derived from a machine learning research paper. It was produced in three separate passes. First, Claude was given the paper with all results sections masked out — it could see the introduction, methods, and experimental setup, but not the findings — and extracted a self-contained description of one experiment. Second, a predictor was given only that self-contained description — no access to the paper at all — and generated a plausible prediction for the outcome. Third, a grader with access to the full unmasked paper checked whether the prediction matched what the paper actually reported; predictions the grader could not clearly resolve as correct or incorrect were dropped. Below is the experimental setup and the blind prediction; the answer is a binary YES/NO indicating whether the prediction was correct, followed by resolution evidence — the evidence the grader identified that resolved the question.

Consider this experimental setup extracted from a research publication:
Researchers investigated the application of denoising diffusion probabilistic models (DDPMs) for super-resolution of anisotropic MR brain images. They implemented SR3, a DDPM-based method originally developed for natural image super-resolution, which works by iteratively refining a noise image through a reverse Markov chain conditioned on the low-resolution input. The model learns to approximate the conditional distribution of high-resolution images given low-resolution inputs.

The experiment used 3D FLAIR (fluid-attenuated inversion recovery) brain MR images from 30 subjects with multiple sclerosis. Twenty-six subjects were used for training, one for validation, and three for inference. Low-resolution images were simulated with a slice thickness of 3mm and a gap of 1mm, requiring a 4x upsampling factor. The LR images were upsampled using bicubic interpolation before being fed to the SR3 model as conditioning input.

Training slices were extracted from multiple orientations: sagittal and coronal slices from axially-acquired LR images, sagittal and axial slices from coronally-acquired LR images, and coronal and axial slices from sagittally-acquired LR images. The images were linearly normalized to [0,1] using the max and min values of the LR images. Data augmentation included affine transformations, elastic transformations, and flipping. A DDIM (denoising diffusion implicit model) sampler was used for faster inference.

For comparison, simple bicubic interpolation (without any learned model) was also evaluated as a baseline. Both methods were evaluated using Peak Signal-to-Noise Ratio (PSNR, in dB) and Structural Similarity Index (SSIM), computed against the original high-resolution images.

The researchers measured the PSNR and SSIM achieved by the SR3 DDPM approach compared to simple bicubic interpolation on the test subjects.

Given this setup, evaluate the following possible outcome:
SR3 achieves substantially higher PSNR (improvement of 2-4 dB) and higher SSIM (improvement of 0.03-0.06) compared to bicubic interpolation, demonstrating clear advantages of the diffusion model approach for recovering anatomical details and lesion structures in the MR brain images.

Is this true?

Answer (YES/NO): NO